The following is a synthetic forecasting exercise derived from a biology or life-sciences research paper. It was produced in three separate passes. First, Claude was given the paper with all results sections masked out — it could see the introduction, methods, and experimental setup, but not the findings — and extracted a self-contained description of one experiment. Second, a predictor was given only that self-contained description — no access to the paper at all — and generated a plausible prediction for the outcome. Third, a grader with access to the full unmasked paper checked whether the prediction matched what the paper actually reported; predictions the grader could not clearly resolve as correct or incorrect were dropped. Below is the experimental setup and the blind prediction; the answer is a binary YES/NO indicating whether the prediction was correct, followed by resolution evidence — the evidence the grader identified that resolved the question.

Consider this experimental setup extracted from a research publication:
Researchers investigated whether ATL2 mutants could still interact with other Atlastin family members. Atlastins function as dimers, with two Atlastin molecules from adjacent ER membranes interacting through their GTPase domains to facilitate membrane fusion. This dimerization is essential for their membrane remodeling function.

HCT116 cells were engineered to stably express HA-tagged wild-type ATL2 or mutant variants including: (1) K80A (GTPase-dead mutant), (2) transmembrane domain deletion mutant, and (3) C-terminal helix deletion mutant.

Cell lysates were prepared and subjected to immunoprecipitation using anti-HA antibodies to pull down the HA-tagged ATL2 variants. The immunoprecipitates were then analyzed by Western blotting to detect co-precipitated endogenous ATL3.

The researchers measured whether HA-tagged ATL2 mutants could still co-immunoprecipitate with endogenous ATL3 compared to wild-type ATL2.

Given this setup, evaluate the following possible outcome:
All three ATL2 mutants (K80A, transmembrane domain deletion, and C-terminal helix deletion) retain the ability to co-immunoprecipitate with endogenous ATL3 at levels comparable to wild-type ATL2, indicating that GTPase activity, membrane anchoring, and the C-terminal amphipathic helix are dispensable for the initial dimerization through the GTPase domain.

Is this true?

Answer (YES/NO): NO